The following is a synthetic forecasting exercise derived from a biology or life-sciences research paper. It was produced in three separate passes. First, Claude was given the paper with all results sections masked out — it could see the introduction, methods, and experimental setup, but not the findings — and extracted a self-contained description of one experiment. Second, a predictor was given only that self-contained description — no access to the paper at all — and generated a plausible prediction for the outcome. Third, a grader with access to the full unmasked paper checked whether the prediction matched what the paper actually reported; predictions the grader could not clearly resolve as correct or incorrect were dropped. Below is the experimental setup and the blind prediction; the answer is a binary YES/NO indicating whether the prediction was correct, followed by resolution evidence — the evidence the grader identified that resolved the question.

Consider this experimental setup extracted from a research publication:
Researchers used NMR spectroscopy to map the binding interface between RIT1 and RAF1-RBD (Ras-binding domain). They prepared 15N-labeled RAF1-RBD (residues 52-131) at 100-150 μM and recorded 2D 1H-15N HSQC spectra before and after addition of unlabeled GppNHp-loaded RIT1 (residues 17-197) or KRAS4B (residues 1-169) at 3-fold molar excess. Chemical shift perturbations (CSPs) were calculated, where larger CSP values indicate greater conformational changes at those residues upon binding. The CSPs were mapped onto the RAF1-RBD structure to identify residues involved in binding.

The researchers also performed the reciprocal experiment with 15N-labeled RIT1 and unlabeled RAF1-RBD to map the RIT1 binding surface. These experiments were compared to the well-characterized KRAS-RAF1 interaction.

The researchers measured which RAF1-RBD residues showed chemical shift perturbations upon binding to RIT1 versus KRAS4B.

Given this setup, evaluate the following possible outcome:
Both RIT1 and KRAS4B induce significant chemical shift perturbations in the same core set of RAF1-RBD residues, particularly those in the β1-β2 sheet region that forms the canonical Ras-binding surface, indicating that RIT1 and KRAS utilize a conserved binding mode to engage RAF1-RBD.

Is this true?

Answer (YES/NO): YES